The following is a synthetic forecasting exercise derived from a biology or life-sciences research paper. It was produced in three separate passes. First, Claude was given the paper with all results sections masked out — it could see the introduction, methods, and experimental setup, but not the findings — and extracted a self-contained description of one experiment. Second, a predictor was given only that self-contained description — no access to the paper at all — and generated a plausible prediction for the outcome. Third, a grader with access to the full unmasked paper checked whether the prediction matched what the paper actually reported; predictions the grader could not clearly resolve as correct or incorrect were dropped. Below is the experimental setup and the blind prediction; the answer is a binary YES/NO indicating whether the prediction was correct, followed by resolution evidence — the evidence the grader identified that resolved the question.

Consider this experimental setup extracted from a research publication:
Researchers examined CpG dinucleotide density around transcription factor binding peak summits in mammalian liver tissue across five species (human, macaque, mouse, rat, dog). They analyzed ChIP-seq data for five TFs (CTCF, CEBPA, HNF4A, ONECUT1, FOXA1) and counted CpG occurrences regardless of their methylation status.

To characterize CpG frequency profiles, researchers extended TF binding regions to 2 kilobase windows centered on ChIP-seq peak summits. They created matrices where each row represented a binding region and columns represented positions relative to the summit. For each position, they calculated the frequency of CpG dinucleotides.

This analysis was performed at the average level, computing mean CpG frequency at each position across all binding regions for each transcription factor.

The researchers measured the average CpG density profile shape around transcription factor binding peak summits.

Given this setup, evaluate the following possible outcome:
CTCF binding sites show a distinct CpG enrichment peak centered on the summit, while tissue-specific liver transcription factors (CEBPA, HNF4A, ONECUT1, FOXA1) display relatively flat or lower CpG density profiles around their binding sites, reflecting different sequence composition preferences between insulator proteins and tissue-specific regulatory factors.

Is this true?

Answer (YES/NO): NO